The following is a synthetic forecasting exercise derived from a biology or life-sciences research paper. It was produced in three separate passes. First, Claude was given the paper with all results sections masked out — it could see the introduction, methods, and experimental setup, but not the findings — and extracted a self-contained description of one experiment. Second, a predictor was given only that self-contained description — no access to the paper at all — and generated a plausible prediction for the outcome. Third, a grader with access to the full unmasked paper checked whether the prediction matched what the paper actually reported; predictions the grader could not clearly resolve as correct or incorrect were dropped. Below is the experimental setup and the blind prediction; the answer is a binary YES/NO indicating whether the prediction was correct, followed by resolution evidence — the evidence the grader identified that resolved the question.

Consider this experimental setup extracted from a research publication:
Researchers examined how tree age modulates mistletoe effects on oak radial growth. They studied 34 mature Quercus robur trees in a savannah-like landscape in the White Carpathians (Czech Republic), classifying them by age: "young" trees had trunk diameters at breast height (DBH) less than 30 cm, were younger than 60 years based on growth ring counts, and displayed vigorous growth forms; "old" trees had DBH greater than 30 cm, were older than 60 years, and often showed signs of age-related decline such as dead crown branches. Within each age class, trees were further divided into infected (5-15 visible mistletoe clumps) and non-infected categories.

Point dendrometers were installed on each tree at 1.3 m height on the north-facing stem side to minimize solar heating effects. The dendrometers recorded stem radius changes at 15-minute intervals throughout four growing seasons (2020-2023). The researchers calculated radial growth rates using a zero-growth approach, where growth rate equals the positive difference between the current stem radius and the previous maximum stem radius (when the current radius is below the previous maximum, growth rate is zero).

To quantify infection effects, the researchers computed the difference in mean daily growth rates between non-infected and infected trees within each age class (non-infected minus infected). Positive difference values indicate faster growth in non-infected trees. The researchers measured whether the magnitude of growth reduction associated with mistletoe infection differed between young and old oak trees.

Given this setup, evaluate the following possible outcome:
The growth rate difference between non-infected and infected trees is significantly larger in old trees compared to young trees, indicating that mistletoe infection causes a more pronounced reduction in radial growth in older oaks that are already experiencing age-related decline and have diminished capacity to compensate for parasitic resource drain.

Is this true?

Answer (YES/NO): NO